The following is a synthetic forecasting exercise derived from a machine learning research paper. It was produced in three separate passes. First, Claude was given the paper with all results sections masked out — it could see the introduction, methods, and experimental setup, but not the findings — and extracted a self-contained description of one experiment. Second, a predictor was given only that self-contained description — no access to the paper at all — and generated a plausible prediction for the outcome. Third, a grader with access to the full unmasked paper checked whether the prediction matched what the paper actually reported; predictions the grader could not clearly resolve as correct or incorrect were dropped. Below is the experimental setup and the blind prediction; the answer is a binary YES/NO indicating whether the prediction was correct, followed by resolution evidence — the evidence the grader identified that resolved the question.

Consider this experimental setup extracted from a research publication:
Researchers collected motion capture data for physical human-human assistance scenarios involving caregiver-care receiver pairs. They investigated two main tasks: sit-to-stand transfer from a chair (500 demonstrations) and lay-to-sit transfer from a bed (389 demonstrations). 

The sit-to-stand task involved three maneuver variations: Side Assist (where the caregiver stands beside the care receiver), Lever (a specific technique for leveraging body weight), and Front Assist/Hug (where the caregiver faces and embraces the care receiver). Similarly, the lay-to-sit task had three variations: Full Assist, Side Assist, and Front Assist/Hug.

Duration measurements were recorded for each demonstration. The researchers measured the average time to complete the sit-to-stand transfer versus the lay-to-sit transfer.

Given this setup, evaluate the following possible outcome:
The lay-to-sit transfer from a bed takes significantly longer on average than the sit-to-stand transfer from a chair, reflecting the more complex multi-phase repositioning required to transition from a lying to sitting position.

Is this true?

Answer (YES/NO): YES